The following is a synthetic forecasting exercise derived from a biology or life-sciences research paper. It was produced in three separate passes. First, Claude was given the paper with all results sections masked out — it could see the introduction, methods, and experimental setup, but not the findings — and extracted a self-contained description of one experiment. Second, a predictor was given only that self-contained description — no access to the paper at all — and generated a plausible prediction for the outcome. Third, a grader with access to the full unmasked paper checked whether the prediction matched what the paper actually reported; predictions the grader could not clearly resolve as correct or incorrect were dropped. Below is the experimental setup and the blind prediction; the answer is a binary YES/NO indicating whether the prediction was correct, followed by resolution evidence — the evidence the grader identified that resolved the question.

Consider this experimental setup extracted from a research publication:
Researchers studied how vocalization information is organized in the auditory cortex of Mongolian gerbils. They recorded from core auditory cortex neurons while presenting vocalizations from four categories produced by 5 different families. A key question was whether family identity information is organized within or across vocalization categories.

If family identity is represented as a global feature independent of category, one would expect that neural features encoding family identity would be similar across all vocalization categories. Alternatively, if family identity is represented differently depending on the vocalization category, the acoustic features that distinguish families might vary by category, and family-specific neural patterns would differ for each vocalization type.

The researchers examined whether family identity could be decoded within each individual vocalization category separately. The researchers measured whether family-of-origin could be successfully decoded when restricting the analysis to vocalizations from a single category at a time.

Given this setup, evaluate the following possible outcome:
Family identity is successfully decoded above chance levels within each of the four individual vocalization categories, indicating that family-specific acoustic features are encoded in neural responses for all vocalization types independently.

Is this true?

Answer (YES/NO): YES